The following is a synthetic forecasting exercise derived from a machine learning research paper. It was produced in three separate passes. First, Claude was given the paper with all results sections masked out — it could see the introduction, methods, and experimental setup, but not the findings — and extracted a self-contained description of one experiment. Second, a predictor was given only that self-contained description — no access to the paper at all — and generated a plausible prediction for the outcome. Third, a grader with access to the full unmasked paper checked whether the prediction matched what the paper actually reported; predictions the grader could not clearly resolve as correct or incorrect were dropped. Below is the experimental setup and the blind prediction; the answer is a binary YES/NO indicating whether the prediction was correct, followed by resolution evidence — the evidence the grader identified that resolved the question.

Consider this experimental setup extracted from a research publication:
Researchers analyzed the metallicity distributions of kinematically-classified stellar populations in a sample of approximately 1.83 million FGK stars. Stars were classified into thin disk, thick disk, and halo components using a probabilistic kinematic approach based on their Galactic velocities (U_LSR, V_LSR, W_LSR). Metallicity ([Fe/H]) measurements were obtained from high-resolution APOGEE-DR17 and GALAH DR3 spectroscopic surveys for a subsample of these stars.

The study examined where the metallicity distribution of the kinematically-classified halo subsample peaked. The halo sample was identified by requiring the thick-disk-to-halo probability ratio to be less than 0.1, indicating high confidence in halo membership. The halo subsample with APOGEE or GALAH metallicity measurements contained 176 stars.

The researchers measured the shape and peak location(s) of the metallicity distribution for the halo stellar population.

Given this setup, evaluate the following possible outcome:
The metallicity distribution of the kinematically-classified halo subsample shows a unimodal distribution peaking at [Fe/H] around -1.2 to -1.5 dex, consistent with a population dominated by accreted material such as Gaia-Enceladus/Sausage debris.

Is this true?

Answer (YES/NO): NO